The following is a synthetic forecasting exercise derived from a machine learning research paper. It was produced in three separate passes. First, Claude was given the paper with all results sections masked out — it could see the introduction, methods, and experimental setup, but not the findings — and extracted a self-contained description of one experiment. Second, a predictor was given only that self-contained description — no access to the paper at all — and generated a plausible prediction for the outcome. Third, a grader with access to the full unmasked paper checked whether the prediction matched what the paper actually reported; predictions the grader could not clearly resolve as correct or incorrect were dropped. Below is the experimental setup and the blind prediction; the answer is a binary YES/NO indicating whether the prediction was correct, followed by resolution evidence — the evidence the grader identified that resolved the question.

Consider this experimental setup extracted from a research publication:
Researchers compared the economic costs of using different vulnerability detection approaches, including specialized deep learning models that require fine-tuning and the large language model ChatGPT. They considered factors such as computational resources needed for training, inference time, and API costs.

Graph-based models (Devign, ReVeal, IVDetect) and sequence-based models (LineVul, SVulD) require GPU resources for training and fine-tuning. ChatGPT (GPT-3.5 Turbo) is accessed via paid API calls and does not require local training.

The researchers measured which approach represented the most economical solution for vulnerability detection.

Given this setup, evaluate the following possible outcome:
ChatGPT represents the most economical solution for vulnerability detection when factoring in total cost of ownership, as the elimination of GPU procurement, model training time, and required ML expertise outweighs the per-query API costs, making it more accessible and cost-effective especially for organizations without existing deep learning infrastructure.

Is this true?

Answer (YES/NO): YES